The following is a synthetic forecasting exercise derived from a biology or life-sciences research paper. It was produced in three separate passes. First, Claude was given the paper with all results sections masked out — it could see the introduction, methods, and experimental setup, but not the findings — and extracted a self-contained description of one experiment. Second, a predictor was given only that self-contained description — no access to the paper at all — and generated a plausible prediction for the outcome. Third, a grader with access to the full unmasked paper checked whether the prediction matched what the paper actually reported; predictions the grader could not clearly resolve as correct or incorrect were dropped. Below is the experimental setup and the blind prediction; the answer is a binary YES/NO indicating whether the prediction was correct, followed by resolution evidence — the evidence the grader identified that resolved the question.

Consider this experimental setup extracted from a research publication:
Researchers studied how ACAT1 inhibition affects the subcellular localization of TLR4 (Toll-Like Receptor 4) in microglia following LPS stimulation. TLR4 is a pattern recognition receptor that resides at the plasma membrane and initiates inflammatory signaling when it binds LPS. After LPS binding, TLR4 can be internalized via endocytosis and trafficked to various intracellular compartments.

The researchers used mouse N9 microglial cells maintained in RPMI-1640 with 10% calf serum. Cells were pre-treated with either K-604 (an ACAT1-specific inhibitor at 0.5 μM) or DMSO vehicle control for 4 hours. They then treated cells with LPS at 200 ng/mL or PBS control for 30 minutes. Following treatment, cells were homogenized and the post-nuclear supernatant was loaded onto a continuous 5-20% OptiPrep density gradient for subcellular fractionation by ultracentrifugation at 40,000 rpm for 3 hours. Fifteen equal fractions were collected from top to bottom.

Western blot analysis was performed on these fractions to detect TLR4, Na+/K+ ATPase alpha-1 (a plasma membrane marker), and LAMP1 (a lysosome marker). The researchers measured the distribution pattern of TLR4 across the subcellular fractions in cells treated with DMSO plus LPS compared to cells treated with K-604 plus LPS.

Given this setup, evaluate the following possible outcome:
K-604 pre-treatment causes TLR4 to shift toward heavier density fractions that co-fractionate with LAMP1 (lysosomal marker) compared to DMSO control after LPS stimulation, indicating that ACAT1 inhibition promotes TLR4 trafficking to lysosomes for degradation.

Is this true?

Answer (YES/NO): NO